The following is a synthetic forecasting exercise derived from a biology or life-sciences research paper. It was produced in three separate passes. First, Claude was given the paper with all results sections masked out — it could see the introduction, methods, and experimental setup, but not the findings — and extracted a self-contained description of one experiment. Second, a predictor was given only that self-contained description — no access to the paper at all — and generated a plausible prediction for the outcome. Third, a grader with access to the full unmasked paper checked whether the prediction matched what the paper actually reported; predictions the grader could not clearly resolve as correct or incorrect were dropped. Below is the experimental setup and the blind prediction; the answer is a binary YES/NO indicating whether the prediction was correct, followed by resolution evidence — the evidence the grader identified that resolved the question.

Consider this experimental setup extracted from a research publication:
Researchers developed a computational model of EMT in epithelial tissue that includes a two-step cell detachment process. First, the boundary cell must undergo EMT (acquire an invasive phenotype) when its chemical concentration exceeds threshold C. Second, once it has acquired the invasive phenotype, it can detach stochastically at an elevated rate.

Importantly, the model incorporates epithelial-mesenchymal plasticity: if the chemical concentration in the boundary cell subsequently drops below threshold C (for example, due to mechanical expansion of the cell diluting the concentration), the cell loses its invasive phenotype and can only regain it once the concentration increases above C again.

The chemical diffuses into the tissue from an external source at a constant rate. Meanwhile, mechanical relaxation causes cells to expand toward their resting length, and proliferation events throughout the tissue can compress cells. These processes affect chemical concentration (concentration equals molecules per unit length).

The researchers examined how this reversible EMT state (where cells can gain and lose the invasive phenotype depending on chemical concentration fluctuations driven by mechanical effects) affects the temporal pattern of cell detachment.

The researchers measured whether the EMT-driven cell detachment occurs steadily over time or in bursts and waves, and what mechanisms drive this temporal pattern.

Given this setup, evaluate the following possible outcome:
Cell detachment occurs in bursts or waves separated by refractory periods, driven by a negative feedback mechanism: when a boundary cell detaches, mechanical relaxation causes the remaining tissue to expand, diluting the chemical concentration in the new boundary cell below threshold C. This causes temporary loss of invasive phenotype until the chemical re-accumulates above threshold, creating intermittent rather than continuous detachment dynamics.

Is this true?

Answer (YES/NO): NO